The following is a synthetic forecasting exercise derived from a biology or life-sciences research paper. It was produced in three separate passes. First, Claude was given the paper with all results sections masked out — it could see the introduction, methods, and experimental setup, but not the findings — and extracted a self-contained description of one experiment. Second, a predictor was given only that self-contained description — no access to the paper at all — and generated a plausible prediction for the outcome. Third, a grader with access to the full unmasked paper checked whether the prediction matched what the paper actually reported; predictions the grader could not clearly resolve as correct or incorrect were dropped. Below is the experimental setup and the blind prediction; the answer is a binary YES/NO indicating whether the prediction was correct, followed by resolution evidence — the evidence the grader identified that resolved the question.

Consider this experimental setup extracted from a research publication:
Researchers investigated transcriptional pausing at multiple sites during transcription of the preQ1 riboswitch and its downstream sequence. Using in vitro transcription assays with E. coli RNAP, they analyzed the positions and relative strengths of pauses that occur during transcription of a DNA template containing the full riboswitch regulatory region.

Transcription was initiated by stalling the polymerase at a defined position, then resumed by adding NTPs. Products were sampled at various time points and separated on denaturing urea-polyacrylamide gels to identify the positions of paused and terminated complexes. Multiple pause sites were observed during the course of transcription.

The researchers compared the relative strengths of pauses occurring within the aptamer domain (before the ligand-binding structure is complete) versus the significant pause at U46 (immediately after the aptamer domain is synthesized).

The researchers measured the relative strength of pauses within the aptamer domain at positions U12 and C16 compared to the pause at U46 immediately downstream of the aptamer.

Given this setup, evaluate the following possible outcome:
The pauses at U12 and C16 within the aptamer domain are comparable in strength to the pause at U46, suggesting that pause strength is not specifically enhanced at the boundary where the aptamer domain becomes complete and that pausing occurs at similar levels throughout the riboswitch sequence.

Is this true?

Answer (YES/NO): NO